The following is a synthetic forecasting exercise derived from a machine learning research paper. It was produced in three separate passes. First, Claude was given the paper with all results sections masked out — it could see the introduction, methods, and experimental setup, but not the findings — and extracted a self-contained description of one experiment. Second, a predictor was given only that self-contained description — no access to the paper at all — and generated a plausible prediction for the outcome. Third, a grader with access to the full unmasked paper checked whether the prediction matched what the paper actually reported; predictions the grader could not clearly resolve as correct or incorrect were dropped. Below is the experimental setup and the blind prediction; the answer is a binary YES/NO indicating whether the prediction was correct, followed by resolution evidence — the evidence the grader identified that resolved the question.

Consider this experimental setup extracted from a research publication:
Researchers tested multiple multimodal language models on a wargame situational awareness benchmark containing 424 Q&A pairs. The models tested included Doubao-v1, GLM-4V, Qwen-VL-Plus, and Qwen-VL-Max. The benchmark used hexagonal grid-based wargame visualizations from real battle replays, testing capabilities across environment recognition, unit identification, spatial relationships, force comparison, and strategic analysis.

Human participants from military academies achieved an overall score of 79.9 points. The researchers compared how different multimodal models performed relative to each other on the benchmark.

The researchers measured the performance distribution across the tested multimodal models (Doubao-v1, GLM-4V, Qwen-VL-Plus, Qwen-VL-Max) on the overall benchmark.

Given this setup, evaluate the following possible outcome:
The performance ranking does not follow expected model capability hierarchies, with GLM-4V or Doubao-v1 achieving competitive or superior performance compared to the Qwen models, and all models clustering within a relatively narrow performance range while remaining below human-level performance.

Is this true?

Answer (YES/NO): NO